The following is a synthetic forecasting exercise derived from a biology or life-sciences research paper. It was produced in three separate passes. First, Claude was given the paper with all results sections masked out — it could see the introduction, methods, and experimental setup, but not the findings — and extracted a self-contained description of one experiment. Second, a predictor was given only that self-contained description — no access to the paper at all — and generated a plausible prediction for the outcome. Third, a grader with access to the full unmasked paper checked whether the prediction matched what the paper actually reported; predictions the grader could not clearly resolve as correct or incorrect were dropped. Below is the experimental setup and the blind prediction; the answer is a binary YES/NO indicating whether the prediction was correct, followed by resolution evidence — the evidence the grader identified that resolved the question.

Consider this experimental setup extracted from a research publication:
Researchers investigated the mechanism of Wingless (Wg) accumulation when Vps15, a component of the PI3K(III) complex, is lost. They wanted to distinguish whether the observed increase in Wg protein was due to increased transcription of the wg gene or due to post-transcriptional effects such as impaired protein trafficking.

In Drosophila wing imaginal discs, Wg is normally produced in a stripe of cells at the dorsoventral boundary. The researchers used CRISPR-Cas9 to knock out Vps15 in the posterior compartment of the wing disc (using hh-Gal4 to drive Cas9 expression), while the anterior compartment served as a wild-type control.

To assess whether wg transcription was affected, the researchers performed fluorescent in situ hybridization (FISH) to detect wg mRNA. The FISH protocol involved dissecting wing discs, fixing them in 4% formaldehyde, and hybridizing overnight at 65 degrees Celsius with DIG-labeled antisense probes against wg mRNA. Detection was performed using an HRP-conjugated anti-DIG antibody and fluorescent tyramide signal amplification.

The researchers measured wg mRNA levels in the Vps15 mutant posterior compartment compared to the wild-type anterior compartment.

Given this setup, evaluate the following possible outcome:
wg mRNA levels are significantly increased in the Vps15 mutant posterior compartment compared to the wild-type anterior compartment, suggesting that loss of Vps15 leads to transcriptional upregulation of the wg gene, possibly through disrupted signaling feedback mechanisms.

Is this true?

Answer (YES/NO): NO